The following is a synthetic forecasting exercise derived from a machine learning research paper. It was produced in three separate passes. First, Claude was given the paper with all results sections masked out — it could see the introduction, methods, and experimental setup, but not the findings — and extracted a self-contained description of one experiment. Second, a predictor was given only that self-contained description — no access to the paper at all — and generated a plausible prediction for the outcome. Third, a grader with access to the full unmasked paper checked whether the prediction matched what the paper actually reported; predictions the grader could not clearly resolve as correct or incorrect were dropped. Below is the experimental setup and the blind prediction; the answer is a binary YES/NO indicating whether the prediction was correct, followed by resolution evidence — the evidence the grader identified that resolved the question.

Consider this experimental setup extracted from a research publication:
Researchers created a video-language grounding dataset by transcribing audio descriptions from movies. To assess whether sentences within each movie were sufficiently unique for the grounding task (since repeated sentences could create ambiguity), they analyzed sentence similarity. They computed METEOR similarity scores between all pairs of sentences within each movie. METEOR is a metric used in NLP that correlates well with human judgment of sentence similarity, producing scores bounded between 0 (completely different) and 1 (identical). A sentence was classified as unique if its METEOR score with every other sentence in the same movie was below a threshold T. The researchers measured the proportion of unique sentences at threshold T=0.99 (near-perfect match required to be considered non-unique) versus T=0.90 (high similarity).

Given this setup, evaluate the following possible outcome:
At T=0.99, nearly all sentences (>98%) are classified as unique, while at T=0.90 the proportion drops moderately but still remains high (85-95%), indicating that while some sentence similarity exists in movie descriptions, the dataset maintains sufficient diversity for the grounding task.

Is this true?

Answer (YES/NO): NO